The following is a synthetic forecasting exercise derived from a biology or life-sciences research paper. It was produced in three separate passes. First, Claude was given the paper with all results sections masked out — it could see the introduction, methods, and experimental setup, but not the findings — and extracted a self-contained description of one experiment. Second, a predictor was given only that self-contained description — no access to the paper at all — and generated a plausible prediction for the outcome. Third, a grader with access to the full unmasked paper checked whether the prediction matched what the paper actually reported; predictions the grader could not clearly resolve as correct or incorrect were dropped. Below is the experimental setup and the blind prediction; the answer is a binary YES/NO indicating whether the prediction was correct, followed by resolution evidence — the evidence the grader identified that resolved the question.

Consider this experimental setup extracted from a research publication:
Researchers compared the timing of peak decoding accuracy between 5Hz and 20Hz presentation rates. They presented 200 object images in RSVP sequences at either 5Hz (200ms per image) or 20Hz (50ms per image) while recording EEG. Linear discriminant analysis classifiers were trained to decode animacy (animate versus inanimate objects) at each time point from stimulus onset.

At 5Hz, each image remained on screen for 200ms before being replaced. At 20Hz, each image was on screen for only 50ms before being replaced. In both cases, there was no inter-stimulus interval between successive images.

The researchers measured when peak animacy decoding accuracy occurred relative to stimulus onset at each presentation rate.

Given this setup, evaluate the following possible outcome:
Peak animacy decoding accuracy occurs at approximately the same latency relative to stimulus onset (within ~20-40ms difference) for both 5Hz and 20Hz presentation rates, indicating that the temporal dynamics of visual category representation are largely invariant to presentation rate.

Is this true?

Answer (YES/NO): NO